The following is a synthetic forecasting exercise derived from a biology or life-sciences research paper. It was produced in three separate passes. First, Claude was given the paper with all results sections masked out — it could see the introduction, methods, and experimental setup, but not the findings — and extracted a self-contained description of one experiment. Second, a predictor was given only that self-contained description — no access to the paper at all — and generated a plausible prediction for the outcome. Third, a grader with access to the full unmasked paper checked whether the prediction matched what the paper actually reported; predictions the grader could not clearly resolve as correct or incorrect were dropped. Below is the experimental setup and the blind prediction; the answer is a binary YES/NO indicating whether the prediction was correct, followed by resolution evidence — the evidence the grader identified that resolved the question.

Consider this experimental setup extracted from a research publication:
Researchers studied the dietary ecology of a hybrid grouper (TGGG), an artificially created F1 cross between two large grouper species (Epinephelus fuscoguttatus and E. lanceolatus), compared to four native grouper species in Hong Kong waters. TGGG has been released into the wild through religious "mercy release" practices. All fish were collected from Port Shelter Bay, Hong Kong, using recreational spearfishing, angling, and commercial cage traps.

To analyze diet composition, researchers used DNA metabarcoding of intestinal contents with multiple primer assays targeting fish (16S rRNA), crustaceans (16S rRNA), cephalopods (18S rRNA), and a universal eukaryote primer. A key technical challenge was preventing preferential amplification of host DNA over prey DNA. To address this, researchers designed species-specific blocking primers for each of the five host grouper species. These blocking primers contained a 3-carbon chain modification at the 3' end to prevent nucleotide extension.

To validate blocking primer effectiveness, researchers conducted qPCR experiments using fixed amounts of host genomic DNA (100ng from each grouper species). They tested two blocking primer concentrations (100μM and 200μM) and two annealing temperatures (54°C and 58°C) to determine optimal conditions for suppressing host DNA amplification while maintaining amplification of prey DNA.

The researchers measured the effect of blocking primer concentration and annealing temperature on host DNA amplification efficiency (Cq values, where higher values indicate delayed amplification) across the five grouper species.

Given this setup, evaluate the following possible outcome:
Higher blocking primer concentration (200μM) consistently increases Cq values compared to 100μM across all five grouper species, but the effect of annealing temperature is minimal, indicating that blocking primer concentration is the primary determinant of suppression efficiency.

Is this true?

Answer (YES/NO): NO